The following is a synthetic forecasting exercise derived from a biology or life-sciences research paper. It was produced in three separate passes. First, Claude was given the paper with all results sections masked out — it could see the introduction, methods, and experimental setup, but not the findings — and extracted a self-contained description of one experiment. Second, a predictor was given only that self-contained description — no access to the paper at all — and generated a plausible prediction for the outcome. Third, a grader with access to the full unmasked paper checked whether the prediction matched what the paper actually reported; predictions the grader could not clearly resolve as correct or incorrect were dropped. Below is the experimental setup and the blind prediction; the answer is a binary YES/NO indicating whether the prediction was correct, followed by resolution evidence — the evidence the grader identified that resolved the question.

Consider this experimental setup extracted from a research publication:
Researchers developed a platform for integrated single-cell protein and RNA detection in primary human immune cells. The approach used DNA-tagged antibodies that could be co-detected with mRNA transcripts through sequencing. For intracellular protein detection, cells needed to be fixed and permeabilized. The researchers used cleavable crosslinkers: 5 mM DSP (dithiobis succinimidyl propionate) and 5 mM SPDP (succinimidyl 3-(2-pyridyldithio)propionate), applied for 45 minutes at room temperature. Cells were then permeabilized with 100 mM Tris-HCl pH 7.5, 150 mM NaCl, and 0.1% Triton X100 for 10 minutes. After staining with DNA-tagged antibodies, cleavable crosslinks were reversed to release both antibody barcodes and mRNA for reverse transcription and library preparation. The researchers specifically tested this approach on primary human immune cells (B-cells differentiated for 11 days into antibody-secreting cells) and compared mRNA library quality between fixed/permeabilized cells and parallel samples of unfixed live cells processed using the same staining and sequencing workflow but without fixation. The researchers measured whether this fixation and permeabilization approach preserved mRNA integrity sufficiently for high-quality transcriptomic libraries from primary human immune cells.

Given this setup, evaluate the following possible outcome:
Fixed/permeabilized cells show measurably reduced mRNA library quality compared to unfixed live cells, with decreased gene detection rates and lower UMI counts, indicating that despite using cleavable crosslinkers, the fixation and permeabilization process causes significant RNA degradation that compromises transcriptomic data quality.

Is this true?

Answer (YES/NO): YES